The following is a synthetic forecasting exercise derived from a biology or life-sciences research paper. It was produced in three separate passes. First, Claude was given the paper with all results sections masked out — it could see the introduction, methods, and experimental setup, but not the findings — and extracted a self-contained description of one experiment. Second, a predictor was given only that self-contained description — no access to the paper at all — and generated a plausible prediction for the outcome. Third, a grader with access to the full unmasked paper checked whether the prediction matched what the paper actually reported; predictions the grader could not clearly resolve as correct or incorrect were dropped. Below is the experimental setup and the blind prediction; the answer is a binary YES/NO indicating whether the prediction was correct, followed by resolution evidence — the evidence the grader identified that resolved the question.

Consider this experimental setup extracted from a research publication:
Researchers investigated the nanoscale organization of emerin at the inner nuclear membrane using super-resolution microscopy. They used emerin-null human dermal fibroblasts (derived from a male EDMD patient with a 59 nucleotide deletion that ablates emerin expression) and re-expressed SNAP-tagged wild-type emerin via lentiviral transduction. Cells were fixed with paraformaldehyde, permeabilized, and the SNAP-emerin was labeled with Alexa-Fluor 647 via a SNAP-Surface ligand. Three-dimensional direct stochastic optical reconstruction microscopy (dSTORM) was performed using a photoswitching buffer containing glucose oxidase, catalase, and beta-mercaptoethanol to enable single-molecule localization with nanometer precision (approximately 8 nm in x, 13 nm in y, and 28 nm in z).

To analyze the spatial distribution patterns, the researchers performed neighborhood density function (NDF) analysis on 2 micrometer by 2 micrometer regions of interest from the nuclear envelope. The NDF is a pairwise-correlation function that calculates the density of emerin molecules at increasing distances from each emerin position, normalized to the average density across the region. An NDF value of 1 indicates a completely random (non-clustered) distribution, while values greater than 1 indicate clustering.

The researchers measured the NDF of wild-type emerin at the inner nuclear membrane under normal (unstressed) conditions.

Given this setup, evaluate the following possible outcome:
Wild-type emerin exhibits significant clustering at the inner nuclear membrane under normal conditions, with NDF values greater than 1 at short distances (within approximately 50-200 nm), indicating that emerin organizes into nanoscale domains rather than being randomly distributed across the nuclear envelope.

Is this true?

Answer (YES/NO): YES